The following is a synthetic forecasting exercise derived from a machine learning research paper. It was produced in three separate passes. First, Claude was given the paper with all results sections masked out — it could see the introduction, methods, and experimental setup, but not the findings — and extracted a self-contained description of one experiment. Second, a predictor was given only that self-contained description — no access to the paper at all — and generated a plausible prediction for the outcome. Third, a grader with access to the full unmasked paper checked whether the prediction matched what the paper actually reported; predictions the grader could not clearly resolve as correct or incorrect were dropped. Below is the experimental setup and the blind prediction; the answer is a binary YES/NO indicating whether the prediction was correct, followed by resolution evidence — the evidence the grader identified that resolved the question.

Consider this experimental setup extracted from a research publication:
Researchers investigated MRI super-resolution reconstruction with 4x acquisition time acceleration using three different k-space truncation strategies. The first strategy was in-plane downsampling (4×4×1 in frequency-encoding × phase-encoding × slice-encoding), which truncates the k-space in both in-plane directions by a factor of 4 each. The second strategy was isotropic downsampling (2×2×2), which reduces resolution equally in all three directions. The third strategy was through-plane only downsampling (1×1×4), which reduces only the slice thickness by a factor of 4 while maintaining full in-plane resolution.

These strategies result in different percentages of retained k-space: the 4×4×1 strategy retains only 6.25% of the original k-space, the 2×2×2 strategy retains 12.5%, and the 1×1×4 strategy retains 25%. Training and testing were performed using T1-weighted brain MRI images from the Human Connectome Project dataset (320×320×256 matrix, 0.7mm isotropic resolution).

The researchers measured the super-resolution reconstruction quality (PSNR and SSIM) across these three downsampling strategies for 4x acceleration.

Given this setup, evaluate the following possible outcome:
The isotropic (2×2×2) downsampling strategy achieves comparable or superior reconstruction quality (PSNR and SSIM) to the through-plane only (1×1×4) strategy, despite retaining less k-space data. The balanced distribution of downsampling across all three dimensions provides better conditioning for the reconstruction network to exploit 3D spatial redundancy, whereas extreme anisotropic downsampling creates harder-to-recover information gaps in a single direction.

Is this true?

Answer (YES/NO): YES